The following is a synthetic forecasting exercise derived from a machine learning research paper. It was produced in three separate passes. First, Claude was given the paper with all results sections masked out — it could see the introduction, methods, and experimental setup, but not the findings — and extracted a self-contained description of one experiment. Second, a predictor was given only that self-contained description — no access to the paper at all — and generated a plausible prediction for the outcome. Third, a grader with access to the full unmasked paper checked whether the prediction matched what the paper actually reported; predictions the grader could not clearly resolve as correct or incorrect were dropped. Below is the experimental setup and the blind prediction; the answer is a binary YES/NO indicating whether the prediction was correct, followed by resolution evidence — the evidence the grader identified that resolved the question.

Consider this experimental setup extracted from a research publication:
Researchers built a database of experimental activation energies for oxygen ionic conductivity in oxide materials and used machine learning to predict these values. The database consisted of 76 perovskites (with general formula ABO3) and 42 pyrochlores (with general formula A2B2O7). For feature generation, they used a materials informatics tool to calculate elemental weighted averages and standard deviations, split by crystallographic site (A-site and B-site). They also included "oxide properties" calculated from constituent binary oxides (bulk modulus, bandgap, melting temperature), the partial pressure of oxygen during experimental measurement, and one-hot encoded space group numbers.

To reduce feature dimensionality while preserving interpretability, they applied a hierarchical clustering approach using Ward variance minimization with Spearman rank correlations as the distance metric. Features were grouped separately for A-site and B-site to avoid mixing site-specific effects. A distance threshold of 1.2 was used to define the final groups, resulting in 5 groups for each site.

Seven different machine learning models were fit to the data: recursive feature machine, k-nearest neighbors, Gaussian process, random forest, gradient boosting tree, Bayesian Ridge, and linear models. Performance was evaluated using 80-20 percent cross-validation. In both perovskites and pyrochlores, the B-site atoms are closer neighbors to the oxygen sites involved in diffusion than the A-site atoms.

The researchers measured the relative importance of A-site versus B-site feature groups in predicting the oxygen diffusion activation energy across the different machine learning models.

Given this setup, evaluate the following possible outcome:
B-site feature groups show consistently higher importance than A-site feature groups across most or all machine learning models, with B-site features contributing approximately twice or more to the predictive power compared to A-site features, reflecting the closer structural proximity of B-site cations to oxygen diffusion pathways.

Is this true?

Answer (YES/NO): NO